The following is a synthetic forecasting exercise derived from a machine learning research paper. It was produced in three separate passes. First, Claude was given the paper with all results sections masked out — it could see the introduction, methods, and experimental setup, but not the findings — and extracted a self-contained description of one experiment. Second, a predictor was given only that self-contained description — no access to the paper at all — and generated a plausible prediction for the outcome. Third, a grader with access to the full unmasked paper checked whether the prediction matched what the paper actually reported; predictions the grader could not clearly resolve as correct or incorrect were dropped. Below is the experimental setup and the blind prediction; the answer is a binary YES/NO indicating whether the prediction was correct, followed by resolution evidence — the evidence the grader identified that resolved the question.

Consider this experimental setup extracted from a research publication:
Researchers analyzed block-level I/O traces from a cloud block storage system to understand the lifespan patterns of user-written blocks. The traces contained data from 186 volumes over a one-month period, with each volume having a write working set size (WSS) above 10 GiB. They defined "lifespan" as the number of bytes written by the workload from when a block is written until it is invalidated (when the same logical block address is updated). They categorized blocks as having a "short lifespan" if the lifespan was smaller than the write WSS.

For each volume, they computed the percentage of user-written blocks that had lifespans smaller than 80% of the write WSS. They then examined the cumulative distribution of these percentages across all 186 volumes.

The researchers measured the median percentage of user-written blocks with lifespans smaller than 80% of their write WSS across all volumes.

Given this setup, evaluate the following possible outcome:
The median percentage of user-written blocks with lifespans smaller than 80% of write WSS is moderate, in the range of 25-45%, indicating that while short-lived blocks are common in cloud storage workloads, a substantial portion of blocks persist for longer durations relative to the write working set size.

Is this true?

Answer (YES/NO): NO